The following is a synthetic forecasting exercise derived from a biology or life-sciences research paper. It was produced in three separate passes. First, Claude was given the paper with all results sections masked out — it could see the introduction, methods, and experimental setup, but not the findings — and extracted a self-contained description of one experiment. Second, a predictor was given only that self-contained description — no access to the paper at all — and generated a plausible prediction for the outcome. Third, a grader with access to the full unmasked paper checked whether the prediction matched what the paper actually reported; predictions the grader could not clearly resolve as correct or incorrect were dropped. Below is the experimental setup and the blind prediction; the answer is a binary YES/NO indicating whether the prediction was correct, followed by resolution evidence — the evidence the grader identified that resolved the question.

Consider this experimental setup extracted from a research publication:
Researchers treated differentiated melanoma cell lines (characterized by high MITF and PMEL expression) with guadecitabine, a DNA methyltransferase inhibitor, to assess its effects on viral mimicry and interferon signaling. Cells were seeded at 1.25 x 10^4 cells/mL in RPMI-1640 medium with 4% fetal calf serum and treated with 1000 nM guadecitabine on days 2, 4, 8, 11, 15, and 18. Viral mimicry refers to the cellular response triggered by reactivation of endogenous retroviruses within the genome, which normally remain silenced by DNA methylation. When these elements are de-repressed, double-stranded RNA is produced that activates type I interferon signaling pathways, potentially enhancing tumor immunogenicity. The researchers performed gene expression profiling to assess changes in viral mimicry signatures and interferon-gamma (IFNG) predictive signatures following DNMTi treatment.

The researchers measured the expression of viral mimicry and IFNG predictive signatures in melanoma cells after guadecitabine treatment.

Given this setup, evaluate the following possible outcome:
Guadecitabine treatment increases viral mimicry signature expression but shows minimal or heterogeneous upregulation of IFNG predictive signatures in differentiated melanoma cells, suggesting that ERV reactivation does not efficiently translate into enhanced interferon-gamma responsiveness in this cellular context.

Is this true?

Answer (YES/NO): NO